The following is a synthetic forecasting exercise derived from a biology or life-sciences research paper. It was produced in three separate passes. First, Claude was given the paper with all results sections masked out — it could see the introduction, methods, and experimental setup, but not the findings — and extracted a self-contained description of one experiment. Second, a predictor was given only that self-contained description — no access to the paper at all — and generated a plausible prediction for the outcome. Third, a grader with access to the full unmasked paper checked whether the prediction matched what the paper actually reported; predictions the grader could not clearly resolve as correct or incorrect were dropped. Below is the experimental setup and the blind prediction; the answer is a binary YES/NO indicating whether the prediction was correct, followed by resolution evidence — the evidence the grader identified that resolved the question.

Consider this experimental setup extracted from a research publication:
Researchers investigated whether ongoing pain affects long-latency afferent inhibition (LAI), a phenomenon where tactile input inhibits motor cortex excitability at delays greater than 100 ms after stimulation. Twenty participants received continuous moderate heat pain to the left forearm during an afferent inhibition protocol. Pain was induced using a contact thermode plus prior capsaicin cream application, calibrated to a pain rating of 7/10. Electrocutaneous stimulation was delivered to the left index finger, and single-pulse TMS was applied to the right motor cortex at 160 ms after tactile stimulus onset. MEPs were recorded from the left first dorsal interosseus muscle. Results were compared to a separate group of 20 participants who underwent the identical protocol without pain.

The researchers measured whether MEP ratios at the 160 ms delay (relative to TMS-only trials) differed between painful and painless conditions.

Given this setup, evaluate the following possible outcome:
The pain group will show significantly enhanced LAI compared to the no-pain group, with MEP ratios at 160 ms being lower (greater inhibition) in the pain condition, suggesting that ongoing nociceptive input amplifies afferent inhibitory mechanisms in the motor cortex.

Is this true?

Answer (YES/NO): NO